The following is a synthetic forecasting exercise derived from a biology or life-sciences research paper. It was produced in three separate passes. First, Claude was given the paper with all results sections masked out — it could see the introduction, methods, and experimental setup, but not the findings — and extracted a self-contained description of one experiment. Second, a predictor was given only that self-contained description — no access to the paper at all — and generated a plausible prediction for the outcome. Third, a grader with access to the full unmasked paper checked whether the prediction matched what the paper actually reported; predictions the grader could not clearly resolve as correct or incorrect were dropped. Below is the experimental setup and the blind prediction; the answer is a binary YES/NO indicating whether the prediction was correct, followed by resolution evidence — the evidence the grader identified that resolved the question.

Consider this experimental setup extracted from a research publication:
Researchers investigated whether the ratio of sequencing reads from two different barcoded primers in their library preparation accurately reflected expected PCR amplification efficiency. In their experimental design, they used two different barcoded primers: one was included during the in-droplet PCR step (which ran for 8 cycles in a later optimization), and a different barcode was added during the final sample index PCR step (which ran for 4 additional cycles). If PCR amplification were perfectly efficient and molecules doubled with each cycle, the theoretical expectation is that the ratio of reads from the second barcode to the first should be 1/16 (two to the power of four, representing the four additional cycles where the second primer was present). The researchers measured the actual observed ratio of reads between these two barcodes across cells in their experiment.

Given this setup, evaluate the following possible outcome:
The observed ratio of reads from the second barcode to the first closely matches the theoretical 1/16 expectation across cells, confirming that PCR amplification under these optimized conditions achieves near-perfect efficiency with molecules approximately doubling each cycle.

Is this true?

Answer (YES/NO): NO